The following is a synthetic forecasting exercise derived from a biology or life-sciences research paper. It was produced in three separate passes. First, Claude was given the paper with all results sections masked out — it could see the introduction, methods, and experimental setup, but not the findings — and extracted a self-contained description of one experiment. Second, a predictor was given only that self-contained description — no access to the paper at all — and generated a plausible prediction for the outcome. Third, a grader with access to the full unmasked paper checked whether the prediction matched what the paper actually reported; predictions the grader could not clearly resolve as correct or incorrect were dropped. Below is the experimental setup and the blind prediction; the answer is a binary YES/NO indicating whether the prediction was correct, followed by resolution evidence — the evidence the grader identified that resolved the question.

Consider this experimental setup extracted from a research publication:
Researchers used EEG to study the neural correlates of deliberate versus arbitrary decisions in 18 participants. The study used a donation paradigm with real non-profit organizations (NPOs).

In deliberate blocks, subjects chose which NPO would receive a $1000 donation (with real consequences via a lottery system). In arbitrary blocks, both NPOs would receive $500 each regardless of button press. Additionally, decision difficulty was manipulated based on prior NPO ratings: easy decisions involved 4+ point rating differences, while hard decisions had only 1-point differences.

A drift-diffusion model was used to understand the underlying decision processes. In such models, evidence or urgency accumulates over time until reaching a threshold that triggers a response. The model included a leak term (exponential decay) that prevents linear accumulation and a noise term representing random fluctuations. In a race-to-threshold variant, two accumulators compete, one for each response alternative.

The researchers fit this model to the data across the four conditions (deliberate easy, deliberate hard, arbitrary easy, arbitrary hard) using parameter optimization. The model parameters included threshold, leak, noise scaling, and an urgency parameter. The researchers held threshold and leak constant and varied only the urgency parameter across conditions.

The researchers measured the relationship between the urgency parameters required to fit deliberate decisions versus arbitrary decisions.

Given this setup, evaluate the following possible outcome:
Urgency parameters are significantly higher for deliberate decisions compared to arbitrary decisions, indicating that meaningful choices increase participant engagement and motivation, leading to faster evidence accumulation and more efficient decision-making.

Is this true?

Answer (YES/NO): NO